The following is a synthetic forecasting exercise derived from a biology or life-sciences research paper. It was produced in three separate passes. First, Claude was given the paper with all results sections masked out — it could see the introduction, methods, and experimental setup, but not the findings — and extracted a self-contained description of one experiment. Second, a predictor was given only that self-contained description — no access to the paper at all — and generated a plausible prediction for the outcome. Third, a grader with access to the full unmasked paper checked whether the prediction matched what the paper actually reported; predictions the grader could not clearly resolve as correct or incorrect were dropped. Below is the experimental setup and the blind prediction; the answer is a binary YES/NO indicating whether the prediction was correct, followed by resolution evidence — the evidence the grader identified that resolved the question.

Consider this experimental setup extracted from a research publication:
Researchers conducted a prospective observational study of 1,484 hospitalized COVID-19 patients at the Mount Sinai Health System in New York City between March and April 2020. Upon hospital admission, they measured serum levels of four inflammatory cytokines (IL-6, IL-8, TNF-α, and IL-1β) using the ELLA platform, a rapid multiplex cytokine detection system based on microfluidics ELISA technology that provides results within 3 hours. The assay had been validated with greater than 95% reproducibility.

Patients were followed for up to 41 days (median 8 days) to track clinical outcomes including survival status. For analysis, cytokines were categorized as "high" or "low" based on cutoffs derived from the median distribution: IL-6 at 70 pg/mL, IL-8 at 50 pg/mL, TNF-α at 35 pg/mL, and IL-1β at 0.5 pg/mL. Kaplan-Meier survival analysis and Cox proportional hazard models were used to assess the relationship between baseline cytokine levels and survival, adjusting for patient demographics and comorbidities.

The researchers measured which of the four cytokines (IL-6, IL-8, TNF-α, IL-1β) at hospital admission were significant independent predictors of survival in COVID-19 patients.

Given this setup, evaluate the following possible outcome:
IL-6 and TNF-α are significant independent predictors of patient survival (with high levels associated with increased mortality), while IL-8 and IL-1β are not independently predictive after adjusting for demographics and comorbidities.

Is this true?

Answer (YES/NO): NO